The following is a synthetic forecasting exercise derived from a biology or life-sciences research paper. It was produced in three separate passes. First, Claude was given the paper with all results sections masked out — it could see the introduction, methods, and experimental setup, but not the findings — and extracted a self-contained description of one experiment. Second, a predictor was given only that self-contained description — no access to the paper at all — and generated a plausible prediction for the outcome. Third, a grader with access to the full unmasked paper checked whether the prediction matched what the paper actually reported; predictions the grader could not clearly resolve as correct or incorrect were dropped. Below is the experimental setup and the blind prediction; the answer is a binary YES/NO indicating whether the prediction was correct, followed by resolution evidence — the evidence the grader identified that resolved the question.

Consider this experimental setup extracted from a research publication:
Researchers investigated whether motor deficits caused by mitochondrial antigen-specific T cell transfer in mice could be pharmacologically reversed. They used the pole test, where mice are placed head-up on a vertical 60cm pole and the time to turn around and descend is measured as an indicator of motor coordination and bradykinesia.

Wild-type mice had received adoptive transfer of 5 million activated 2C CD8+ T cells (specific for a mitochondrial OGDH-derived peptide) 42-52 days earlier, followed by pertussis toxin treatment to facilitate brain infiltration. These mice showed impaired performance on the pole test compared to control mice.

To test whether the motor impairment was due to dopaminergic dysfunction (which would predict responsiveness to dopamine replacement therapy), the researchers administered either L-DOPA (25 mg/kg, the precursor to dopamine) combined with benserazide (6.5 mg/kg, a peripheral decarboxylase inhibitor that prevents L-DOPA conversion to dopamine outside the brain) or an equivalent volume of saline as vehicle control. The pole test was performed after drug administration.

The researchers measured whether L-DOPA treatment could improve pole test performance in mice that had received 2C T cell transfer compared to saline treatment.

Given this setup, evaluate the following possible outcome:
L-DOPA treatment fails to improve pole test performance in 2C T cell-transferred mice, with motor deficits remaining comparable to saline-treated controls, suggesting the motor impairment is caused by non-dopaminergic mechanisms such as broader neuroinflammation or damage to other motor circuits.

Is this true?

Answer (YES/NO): NO